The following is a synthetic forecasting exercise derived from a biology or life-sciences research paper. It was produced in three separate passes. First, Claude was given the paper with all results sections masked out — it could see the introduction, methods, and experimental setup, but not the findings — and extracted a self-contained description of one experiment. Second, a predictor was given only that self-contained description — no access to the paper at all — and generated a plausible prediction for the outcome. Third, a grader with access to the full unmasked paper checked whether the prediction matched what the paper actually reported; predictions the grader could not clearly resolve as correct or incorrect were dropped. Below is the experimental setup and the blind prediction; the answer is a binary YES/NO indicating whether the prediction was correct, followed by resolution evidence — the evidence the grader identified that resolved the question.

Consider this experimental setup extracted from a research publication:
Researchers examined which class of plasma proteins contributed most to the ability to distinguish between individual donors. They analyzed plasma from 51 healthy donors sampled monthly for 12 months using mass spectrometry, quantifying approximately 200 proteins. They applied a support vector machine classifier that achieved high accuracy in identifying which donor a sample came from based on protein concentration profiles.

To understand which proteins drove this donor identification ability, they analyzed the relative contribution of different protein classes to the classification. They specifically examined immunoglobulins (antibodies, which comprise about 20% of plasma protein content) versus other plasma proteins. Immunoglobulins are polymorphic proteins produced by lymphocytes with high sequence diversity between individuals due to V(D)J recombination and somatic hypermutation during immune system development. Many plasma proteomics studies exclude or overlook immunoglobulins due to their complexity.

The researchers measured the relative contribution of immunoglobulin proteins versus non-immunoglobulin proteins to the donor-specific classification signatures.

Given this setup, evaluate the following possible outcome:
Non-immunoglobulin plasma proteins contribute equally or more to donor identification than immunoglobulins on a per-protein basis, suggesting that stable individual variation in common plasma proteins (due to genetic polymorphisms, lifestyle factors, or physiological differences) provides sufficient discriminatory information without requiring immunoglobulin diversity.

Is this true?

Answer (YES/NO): NO